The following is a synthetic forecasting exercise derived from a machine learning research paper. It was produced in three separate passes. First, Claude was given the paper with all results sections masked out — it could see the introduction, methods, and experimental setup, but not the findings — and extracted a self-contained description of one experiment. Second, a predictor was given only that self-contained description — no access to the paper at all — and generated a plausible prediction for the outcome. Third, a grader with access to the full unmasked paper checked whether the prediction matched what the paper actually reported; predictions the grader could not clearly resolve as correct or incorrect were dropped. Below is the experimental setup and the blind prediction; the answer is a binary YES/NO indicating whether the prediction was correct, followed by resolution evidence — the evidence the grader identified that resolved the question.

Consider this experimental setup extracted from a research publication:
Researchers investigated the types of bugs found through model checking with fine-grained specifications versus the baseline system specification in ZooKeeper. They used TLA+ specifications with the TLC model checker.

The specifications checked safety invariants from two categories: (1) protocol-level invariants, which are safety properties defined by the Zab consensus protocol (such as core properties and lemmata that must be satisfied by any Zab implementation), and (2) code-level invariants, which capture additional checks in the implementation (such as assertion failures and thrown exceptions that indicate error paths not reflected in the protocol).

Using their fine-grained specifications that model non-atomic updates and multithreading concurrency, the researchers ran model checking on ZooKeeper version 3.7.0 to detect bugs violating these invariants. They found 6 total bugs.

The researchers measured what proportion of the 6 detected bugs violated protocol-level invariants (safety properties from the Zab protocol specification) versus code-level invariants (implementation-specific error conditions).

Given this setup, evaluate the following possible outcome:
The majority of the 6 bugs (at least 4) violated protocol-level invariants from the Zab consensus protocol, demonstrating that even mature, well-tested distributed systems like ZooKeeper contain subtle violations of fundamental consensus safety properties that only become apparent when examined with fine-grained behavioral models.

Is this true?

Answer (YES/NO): NO